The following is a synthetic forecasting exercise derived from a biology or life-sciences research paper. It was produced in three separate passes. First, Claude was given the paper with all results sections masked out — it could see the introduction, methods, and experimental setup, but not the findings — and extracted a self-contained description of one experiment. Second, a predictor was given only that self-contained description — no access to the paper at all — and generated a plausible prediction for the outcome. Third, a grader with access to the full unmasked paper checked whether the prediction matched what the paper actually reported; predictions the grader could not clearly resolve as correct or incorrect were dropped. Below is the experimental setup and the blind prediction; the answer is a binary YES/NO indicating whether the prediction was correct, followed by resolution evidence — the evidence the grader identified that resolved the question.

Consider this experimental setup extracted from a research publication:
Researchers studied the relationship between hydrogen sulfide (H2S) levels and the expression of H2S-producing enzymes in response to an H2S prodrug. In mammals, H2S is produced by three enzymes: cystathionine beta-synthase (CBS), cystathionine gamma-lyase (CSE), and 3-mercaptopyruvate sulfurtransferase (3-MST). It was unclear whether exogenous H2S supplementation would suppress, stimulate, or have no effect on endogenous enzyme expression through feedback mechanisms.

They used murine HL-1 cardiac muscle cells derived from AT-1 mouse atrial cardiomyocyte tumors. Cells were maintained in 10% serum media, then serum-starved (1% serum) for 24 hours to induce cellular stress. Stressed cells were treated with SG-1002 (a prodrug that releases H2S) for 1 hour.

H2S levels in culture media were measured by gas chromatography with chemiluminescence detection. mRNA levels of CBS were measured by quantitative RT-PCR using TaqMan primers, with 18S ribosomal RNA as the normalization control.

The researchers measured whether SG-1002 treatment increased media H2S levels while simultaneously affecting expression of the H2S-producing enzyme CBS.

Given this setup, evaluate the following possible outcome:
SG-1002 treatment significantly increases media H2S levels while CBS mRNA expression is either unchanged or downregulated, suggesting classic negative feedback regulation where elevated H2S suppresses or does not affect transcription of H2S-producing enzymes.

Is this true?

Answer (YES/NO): NO